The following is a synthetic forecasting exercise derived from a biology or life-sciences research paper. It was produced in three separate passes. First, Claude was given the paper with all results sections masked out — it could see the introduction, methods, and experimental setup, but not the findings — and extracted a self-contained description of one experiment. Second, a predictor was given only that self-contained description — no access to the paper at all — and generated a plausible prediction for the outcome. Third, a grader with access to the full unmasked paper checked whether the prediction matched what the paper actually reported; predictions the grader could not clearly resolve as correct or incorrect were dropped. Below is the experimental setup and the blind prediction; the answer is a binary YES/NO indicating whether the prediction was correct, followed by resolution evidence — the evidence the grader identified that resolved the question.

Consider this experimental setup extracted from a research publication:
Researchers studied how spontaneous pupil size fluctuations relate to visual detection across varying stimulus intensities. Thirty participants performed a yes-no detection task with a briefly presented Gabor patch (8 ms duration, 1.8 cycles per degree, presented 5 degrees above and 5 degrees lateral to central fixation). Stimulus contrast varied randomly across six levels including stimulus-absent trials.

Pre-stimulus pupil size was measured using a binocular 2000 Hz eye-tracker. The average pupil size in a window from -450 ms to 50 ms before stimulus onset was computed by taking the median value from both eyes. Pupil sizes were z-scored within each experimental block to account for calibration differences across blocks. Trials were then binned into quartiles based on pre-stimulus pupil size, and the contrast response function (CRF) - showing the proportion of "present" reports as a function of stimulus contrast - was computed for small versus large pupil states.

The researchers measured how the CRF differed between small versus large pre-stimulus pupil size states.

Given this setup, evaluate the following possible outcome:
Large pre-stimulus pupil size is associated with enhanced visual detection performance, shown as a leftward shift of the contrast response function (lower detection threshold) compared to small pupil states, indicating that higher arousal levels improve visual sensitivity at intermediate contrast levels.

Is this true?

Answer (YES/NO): NO